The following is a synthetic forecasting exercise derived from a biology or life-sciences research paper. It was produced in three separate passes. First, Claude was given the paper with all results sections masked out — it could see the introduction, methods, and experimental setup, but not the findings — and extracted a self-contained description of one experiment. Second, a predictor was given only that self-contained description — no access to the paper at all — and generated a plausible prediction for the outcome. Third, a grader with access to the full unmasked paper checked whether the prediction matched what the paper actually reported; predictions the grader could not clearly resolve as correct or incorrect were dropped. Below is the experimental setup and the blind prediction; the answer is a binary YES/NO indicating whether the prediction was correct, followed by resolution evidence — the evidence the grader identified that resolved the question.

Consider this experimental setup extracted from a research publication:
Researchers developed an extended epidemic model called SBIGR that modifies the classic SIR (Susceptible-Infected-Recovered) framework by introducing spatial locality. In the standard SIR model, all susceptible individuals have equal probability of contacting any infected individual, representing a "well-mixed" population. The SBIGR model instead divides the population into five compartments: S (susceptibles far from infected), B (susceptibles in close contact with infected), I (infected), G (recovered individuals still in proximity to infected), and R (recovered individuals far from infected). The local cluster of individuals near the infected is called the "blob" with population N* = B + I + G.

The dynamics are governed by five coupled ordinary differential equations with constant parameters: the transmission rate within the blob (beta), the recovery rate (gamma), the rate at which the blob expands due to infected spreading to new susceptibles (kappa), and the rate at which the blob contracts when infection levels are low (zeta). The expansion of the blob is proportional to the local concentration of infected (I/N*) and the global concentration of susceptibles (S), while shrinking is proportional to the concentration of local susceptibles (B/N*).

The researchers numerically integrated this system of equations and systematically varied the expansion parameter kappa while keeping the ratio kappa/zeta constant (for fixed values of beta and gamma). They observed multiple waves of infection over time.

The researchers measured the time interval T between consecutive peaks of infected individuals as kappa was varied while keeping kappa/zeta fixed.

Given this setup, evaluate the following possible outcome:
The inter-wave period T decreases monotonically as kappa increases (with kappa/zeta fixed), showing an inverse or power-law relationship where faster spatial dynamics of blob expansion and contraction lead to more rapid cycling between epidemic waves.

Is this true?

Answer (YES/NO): NO